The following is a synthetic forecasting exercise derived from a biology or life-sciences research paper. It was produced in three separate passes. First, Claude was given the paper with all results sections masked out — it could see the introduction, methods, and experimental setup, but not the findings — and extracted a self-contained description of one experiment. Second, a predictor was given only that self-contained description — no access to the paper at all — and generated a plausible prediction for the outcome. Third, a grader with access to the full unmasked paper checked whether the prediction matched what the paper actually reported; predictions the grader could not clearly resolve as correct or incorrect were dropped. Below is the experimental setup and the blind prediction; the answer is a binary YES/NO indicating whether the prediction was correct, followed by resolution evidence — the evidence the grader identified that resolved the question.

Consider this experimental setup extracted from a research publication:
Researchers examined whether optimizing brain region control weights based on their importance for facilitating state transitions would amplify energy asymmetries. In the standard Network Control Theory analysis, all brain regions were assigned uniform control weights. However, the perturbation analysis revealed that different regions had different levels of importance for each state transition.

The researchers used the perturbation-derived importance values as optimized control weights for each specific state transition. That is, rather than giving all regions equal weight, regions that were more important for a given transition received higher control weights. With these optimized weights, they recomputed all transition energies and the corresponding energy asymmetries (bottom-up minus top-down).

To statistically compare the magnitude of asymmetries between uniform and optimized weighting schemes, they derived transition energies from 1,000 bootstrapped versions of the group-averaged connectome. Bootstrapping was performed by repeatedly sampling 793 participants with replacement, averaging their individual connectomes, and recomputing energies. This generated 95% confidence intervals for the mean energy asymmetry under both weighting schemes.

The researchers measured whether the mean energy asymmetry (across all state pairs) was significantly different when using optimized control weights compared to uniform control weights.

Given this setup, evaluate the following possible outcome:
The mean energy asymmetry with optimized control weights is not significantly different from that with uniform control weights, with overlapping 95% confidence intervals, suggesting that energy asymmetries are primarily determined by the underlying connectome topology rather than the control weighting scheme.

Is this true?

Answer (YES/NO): NO